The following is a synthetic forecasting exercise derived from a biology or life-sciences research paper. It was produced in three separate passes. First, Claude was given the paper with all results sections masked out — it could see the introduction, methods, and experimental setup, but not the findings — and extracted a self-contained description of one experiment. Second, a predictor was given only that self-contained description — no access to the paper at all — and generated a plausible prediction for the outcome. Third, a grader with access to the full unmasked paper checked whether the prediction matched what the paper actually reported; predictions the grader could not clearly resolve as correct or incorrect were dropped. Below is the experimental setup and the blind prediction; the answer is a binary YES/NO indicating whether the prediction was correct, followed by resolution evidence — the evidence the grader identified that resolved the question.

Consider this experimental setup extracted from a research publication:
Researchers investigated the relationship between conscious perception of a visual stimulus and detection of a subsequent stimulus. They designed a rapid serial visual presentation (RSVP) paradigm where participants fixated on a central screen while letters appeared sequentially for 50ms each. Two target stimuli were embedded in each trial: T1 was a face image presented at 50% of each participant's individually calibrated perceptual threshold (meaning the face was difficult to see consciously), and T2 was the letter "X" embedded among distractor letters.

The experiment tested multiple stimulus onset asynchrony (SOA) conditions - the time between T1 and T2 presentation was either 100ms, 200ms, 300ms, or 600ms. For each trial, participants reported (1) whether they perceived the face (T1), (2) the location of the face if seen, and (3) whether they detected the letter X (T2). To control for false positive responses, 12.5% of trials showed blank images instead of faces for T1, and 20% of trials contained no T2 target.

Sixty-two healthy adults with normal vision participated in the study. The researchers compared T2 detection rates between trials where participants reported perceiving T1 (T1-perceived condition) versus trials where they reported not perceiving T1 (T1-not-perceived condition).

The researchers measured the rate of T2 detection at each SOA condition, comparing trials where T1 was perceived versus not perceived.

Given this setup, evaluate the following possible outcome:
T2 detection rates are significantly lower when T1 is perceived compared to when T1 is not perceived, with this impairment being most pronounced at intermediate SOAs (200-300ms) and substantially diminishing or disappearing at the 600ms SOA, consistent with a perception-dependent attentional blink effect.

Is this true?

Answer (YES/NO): YES